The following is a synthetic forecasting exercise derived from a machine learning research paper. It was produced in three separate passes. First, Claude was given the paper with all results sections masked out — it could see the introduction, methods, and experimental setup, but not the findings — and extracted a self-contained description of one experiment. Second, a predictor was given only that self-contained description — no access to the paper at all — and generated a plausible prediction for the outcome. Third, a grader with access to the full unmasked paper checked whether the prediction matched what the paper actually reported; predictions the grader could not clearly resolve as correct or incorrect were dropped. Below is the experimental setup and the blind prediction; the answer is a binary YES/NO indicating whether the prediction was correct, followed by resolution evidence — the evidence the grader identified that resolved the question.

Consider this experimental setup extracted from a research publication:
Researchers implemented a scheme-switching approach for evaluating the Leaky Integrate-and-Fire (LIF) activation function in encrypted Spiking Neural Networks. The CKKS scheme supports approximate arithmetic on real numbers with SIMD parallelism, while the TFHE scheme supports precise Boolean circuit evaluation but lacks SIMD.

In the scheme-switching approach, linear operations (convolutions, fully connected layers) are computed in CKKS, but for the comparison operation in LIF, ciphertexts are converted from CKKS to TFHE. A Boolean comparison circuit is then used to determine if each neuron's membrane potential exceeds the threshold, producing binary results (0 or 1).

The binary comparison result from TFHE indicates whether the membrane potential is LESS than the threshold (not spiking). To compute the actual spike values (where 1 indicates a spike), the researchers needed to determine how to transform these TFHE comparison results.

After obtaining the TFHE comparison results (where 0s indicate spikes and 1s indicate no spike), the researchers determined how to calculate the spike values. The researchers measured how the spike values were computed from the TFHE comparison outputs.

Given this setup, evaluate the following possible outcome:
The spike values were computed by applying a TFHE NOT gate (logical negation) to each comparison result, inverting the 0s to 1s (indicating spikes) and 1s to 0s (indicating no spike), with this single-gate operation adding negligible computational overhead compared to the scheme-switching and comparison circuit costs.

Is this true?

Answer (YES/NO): NO